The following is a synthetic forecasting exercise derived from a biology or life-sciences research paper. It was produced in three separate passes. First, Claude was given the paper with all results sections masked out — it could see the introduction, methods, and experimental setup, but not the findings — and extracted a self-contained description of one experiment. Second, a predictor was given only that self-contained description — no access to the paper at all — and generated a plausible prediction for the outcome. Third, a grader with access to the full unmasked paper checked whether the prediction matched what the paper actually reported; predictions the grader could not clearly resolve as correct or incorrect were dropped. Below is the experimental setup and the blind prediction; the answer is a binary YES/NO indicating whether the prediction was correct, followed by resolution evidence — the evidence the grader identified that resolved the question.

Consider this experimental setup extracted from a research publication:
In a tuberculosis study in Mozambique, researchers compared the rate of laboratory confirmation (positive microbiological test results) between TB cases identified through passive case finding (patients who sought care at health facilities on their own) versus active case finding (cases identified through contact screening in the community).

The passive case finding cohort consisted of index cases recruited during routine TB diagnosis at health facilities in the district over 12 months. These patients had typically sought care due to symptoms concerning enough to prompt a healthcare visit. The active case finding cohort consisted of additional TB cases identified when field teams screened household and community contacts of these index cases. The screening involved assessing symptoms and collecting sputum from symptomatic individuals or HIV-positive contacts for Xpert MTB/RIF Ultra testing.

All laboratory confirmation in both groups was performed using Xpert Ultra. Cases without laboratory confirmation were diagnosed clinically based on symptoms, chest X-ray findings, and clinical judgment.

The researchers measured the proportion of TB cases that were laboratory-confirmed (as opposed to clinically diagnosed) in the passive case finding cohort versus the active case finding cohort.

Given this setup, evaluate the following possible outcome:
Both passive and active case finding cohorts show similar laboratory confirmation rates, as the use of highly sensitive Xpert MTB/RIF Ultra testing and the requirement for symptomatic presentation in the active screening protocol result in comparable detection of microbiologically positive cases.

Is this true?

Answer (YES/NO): NO